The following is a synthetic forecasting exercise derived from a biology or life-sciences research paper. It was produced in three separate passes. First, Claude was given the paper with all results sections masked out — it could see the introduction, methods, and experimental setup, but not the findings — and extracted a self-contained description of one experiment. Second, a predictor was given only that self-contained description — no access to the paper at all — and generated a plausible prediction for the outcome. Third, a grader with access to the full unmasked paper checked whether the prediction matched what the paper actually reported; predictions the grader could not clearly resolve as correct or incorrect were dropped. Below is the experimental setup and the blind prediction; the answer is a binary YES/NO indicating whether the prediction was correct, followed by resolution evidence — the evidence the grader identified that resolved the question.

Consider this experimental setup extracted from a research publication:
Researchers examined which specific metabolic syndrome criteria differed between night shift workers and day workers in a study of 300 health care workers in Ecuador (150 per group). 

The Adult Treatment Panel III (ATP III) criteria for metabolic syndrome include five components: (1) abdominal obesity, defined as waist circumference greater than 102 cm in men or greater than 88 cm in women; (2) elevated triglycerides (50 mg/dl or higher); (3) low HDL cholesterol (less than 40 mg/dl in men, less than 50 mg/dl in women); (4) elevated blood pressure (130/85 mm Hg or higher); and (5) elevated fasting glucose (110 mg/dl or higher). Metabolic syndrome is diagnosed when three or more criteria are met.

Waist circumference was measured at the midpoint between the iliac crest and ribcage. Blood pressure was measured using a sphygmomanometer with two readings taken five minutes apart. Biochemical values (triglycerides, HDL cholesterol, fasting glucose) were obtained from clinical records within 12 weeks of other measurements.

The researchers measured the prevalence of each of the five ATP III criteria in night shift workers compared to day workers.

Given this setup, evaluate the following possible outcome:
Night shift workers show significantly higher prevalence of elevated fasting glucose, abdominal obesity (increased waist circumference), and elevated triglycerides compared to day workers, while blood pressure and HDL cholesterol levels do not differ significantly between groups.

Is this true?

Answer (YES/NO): NO